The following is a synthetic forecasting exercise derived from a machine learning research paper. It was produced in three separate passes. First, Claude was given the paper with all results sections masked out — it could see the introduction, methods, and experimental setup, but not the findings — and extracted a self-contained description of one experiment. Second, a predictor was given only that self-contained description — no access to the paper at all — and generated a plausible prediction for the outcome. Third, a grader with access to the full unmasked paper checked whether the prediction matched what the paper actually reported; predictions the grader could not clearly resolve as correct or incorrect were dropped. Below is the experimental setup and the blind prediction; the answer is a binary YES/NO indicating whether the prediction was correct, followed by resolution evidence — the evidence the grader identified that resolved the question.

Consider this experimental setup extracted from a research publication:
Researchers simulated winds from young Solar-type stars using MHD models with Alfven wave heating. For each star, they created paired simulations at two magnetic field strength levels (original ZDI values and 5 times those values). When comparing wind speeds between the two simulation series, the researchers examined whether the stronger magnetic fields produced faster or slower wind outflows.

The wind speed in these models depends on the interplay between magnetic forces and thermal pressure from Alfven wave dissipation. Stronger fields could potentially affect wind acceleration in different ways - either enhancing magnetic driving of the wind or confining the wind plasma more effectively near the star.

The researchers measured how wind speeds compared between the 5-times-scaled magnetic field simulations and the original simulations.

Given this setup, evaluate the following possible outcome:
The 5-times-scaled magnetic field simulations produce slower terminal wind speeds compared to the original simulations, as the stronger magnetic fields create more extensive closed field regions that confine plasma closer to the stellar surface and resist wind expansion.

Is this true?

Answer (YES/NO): NO